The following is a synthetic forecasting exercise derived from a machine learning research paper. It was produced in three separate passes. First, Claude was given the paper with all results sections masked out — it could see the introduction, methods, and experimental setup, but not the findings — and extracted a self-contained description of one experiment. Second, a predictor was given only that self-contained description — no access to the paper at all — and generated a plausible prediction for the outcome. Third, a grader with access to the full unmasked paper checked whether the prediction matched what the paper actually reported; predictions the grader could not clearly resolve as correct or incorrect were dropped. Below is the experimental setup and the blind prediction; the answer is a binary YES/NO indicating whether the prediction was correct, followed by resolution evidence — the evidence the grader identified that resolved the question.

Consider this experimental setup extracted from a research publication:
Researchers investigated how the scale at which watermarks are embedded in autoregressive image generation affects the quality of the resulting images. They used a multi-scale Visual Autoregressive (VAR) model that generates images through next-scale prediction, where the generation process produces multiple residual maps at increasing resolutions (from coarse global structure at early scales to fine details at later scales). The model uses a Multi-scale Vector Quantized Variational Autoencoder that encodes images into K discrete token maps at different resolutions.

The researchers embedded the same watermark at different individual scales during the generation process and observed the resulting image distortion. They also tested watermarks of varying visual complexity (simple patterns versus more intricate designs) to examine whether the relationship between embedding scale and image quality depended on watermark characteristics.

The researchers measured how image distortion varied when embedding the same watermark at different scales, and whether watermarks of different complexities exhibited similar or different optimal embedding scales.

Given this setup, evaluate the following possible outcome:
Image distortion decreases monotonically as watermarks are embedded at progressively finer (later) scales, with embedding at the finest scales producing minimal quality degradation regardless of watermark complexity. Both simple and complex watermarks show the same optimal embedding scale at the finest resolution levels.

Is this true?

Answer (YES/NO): NO